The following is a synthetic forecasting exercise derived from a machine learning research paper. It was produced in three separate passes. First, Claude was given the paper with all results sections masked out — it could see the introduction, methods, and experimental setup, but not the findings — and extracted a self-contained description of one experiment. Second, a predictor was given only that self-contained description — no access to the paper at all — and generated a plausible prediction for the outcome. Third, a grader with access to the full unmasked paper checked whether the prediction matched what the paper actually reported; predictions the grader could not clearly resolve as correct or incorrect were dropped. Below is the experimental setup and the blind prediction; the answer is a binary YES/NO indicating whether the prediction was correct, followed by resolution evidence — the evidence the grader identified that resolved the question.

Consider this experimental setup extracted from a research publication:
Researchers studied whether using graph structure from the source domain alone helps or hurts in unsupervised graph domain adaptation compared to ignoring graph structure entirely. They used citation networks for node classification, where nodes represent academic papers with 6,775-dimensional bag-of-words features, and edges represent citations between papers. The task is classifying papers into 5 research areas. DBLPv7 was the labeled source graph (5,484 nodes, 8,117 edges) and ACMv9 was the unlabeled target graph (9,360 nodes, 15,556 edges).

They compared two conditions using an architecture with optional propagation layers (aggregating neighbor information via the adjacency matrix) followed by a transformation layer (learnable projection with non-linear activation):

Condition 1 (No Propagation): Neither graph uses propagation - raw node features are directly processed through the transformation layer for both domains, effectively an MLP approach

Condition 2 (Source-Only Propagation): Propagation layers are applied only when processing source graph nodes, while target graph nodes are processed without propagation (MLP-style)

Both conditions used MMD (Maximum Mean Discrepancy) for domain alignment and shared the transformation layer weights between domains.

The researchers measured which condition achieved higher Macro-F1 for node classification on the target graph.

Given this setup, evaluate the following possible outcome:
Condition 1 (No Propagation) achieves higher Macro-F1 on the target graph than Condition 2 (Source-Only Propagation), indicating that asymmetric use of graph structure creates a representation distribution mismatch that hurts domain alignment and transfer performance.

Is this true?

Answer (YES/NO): YES